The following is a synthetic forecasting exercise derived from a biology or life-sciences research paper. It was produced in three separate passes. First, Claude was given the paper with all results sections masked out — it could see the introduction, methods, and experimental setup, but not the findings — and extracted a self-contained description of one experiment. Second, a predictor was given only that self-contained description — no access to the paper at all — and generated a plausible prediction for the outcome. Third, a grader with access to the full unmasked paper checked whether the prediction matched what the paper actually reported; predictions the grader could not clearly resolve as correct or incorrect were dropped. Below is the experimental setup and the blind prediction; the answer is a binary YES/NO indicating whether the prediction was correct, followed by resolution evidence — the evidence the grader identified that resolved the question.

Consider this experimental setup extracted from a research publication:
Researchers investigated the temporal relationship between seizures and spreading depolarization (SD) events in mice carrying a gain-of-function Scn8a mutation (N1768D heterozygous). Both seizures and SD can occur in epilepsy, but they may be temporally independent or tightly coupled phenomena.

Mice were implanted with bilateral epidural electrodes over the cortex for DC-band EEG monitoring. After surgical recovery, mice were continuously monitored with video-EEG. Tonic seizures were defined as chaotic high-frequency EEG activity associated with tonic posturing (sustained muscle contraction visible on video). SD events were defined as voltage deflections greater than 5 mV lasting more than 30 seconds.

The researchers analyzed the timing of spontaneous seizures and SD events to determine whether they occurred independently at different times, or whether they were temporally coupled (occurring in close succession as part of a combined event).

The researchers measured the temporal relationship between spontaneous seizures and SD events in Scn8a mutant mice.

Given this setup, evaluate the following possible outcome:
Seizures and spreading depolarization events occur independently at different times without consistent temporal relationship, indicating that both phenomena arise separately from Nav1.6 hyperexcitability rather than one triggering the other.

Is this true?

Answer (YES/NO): NO